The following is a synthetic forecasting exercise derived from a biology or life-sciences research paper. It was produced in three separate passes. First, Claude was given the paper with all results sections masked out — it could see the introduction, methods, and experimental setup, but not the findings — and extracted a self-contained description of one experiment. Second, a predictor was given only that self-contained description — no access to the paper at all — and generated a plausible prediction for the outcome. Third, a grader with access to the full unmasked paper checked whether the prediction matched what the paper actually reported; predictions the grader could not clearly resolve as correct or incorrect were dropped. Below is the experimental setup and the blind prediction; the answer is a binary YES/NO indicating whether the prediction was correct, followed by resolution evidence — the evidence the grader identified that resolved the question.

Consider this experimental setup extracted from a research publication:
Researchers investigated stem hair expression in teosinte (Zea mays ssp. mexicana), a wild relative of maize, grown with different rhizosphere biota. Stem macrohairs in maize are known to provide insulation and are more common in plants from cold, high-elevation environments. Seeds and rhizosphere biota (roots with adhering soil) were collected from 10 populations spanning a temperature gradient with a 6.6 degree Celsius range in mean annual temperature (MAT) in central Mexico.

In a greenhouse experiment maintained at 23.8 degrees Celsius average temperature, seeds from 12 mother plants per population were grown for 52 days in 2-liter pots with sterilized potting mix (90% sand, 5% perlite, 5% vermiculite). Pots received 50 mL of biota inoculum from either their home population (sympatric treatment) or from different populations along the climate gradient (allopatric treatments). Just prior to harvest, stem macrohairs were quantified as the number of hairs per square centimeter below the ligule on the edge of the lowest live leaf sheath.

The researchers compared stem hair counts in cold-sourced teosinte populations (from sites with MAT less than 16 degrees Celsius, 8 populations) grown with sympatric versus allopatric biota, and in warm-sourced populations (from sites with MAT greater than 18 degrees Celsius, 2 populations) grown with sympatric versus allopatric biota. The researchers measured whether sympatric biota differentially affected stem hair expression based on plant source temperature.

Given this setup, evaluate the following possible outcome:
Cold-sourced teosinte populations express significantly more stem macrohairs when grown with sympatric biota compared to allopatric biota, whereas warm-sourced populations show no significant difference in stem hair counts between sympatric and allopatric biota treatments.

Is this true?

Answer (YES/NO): YES